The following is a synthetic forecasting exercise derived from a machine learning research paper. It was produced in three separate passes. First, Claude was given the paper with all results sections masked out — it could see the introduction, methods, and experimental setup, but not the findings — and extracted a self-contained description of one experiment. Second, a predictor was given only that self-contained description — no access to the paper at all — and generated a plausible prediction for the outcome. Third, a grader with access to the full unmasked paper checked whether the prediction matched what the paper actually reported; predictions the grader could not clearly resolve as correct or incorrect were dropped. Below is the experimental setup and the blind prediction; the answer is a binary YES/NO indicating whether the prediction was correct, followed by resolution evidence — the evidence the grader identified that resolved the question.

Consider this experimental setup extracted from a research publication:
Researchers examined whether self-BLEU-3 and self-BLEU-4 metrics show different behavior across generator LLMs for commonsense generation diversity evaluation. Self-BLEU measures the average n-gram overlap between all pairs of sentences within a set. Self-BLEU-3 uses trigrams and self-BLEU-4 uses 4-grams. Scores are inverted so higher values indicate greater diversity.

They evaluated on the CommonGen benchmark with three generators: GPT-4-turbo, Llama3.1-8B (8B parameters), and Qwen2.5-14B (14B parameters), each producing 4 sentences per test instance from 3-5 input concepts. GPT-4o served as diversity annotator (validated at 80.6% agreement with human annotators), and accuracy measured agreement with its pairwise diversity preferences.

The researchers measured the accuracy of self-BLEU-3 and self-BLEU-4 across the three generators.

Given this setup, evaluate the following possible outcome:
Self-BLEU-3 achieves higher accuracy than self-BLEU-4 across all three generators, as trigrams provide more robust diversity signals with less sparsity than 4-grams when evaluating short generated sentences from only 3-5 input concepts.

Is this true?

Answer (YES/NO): NO